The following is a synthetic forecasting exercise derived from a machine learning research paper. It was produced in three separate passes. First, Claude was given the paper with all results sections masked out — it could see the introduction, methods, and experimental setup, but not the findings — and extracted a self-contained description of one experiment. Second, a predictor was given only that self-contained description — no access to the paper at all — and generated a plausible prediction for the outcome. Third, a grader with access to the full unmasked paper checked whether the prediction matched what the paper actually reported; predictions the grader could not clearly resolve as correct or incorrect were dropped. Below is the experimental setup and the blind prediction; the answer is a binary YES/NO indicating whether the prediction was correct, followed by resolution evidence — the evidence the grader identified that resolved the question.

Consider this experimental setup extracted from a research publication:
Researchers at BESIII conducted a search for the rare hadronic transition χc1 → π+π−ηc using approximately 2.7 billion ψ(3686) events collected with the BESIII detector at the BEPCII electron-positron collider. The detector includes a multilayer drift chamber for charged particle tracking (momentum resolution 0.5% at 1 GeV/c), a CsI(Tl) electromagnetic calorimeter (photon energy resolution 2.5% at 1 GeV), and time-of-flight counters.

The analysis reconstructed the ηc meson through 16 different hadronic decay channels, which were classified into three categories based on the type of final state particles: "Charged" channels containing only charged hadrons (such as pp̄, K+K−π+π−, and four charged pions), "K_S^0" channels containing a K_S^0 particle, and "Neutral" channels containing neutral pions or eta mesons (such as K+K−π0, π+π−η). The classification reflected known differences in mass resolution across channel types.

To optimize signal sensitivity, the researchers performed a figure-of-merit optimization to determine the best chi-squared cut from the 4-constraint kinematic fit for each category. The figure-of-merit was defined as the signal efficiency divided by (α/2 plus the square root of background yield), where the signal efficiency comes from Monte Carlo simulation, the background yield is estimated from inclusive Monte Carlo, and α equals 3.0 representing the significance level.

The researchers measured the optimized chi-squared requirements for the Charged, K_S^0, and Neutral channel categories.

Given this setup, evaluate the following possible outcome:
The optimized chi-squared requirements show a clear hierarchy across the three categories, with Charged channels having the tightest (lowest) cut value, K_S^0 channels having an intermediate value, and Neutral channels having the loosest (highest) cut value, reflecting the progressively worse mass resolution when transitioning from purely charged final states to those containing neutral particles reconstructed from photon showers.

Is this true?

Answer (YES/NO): NO